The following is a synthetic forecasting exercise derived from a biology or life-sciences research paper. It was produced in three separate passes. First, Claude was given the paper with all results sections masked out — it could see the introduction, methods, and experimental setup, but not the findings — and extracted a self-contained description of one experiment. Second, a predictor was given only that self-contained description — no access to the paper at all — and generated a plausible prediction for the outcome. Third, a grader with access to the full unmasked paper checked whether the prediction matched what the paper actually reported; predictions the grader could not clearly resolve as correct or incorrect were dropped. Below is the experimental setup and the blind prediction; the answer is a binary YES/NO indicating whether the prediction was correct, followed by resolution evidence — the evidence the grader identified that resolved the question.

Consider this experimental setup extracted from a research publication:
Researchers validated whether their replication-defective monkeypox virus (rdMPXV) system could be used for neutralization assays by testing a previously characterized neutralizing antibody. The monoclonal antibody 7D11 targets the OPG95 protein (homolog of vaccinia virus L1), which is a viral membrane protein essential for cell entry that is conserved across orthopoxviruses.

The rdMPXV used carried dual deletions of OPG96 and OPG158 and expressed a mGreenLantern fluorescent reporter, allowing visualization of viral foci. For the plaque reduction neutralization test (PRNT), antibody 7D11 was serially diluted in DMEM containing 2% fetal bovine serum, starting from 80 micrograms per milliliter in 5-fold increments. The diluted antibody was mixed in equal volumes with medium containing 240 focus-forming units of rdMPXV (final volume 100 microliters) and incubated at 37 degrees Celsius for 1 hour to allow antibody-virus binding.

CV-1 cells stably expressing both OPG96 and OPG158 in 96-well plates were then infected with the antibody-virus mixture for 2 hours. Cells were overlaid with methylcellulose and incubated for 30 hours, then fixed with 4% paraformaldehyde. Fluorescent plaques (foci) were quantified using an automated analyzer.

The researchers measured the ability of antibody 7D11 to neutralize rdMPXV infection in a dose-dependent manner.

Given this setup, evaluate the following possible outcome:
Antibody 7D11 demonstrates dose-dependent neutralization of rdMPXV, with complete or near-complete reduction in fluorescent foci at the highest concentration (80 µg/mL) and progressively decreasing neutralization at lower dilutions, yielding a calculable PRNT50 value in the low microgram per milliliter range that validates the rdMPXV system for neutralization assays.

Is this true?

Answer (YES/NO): YES